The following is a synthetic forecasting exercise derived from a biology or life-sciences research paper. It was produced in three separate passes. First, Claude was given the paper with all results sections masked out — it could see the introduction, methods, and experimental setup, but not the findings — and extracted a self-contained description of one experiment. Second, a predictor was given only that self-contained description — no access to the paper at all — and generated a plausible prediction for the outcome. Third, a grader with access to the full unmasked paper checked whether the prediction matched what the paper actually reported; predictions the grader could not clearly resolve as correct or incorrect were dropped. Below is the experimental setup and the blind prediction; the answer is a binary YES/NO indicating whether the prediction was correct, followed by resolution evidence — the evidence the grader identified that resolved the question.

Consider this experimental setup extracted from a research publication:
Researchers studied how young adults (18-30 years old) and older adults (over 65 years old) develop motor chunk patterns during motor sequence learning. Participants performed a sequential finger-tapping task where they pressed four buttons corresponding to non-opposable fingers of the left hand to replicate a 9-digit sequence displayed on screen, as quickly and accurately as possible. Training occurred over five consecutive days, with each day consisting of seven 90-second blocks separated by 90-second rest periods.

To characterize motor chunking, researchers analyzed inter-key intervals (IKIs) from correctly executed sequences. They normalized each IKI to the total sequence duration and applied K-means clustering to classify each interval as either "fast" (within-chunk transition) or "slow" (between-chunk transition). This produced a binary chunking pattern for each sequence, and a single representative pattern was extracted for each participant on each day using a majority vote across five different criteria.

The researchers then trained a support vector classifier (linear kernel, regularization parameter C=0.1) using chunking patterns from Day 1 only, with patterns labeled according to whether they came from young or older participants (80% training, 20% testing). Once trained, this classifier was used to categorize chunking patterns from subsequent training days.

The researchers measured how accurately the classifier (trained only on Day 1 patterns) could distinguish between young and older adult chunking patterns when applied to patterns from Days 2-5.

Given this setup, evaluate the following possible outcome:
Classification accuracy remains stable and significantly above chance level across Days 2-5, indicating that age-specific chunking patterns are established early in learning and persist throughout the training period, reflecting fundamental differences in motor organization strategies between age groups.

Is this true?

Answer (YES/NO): NO